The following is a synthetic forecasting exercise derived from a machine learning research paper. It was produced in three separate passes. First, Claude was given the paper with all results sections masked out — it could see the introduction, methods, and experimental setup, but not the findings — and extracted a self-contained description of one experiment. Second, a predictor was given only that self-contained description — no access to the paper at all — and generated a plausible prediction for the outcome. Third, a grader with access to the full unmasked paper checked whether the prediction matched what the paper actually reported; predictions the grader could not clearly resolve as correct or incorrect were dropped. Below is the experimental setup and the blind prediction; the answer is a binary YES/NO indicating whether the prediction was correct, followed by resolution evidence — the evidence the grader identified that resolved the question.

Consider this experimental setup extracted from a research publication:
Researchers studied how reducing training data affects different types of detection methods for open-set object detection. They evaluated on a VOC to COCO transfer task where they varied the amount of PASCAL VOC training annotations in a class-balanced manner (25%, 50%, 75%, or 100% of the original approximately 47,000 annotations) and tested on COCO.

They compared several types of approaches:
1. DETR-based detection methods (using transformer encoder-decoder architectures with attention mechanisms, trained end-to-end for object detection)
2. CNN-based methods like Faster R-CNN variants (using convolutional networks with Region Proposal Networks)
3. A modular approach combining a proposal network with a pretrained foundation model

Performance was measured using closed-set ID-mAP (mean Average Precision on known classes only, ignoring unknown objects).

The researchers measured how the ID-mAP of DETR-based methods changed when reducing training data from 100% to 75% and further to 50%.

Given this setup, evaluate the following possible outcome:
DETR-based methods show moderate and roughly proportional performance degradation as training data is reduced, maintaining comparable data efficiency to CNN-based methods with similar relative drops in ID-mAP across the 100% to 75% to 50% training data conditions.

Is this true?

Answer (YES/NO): NO